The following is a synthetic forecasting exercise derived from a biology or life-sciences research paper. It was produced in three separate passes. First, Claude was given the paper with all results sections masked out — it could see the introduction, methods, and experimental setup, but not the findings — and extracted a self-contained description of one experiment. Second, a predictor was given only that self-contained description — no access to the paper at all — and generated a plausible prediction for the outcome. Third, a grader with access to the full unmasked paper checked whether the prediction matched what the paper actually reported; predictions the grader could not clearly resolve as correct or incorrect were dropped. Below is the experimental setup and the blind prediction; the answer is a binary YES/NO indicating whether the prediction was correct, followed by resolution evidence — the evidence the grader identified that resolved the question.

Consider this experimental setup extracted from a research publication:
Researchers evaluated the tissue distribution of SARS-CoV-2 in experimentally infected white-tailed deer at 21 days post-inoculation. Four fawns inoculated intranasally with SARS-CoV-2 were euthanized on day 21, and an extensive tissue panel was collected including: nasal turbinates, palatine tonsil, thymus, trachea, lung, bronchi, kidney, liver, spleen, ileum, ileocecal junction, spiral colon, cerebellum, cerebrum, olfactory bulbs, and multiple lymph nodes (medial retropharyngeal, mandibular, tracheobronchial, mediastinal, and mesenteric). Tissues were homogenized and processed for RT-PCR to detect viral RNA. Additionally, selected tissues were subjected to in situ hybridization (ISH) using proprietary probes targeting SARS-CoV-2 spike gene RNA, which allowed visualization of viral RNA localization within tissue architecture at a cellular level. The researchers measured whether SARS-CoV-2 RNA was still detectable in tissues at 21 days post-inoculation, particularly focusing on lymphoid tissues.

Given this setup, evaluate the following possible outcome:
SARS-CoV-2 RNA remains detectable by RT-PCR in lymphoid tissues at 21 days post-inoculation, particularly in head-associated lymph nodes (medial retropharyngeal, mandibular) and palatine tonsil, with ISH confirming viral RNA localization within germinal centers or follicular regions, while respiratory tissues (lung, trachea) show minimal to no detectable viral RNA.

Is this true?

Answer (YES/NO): NO